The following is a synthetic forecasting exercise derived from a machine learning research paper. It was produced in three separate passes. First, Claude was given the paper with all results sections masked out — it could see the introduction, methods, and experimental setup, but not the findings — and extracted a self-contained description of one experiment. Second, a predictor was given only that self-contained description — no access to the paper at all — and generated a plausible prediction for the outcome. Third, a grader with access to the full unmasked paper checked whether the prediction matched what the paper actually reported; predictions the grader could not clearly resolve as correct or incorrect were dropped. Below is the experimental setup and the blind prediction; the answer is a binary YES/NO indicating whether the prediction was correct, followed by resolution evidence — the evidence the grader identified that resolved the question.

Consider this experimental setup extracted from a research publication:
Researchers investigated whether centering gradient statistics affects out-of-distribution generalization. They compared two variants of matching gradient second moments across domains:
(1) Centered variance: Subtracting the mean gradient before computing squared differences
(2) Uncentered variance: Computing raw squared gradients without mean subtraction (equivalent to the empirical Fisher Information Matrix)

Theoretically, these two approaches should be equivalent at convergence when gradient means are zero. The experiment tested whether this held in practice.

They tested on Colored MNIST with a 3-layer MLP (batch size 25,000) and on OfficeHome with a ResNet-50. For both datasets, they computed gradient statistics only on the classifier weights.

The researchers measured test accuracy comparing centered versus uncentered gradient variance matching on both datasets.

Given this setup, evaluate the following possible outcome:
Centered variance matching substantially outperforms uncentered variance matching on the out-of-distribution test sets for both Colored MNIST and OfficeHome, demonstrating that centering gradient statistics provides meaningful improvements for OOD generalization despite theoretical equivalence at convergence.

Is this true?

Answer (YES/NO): NO